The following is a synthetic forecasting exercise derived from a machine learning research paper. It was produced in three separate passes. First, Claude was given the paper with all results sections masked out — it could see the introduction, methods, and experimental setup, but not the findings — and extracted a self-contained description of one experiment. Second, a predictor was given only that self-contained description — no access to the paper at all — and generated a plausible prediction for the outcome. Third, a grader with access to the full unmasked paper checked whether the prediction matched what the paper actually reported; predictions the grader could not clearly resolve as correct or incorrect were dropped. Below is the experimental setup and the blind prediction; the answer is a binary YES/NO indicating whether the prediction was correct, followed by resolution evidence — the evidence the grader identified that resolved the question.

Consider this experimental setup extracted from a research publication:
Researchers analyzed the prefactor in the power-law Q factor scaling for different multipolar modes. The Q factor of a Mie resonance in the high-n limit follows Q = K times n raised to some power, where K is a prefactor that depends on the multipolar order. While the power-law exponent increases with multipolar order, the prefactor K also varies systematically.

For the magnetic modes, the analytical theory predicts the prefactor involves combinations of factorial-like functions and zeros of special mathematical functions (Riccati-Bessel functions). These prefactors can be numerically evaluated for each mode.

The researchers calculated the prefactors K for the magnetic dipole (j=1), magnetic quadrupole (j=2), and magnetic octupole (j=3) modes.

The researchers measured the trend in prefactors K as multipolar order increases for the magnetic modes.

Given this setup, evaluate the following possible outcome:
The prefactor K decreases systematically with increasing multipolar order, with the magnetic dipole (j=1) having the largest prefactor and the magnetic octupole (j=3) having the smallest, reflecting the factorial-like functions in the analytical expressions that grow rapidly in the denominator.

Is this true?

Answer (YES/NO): YES